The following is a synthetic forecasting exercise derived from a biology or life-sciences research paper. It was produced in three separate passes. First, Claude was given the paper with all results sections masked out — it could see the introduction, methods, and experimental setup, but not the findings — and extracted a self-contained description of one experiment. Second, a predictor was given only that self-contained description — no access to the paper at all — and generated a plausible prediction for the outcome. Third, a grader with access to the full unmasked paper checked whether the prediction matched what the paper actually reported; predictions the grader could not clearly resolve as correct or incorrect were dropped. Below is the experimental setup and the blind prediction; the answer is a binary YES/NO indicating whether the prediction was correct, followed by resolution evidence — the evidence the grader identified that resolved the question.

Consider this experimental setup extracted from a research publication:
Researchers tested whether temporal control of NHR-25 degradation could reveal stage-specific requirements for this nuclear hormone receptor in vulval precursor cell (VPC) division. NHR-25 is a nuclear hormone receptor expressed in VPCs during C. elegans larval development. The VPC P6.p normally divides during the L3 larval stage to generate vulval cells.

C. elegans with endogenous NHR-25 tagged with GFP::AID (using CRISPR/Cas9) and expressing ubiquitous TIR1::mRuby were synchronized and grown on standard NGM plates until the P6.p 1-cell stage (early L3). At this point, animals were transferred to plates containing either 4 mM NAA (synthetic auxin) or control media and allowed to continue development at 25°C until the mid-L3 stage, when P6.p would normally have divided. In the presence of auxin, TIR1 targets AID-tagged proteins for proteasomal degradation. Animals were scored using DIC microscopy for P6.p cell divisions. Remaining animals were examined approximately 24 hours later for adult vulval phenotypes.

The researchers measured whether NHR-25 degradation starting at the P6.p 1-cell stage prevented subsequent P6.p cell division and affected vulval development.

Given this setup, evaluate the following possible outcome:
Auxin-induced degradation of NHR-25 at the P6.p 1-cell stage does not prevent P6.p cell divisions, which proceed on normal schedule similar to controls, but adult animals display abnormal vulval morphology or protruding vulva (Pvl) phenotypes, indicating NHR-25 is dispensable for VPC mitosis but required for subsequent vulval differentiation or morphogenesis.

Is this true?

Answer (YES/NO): NO